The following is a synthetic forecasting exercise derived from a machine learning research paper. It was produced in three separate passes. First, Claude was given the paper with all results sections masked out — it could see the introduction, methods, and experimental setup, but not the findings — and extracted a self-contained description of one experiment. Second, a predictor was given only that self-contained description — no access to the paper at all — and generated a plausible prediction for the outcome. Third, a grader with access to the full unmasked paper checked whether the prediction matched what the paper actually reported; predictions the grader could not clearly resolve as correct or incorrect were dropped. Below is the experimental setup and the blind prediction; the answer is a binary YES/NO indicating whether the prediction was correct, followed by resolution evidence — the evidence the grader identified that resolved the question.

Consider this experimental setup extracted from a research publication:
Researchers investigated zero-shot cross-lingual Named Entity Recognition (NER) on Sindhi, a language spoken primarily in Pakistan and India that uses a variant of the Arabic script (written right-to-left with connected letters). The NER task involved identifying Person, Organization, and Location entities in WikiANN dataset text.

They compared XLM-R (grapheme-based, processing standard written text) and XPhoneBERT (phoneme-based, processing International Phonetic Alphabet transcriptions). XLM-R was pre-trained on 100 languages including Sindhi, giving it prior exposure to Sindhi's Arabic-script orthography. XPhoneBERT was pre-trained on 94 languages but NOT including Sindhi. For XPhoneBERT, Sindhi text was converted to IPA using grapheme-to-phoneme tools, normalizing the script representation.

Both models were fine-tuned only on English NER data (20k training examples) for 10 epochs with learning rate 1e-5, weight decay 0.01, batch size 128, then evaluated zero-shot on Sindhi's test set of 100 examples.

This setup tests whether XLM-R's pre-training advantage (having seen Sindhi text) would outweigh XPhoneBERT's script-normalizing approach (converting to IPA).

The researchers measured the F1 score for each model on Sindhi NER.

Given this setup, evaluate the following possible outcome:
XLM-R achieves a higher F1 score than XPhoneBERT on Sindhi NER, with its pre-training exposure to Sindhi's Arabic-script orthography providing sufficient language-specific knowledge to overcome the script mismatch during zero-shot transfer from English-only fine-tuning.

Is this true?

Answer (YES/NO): NO